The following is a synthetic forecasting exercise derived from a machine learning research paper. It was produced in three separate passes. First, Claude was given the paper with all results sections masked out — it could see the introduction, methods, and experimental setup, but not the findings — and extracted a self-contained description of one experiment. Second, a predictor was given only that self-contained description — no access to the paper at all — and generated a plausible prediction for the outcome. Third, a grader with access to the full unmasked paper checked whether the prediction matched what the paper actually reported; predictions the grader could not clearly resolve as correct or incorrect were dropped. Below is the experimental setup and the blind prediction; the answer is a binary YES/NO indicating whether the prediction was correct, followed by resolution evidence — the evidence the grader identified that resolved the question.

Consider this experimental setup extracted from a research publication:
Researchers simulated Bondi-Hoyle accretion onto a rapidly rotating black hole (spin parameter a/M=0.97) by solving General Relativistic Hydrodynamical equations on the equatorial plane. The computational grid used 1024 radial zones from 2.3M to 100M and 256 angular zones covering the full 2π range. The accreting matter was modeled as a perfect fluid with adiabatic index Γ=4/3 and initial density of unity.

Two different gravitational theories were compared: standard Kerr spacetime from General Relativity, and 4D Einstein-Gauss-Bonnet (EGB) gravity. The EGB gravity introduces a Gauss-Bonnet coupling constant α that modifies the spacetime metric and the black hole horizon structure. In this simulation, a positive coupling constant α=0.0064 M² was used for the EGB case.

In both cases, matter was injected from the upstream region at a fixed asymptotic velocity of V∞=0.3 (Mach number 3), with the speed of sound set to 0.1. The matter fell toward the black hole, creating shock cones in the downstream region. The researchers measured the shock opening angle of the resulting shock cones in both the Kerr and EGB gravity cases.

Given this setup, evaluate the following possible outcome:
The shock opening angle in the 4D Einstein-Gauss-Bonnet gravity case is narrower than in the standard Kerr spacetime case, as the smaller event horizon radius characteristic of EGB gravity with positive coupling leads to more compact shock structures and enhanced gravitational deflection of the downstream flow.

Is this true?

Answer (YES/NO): NO